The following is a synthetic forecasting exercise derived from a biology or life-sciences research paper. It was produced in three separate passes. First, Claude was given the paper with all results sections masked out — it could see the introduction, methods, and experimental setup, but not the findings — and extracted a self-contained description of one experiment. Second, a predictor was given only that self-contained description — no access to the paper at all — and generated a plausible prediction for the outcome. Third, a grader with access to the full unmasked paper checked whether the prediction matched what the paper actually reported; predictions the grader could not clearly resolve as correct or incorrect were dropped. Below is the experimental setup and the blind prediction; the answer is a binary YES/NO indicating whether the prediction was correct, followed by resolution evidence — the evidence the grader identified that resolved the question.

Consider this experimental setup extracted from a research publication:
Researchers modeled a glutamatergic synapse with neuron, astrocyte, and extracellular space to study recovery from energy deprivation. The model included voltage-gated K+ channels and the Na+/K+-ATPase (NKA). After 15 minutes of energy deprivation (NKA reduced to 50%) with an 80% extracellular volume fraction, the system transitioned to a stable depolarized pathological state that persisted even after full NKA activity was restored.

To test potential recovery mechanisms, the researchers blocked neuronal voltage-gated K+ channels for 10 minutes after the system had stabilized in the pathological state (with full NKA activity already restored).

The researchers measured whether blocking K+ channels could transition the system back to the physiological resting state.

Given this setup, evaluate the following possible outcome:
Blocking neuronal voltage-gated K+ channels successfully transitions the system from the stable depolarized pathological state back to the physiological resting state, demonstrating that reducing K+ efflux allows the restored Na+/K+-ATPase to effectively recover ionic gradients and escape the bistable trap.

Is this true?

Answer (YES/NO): YES